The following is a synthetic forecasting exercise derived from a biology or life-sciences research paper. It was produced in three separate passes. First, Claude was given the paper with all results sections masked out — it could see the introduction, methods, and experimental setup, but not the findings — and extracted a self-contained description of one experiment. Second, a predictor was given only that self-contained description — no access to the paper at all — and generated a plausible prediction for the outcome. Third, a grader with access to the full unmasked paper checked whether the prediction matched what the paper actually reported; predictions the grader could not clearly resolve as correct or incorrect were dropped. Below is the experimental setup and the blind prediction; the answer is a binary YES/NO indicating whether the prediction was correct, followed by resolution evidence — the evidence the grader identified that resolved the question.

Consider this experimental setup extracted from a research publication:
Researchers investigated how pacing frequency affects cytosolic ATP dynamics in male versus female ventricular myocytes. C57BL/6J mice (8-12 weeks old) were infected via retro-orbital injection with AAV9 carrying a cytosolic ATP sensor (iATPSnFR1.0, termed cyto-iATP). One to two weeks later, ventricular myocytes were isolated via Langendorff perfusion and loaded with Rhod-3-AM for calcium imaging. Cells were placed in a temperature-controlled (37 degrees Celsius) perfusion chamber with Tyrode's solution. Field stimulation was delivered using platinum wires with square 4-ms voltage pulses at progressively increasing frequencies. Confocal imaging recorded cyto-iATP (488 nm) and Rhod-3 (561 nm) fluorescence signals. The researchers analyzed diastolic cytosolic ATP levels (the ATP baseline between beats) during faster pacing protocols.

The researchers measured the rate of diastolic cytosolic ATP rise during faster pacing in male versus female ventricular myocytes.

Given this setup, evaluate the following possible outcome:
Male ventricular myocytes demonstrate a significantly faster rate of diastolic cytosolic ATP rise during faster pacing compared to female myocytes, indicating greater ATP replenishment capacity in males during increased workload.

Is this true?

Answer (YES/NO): NO